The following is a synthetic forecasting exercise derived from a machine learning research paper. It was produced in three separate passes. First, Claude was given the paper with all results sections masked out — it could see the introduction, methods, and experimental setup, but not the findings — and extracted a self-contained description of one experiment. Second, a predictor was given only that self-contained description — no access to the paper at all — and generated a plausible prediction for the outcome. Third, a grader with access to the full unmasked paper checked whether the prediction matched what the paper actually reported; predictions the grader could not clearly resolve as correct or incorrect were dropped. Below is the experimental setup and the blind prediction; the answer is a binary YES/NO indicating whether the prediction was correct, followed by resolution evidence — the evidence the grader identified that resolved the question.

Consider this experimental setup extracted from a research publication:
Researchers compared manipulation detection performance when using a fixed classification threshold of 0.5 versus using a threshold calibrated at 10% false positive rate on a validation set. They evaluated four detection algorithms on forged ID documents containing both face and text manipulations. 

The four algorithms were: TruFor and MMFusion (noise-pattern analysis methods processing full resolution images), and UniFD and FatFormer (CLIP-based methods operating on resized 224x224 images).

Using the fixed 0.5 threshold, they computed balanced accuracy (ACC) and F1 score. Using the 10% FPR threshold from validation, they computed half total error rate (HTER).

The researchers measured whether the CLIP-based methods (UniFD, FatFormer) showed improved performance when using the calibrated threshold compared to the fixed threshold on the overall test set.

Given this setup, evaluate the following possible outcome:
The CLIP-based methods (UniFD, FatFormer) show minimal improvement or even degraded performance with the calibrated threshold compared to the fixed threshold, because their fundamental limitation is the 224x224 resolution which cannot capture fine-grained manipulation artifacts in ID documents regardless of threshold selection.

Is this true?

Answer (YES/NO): YES